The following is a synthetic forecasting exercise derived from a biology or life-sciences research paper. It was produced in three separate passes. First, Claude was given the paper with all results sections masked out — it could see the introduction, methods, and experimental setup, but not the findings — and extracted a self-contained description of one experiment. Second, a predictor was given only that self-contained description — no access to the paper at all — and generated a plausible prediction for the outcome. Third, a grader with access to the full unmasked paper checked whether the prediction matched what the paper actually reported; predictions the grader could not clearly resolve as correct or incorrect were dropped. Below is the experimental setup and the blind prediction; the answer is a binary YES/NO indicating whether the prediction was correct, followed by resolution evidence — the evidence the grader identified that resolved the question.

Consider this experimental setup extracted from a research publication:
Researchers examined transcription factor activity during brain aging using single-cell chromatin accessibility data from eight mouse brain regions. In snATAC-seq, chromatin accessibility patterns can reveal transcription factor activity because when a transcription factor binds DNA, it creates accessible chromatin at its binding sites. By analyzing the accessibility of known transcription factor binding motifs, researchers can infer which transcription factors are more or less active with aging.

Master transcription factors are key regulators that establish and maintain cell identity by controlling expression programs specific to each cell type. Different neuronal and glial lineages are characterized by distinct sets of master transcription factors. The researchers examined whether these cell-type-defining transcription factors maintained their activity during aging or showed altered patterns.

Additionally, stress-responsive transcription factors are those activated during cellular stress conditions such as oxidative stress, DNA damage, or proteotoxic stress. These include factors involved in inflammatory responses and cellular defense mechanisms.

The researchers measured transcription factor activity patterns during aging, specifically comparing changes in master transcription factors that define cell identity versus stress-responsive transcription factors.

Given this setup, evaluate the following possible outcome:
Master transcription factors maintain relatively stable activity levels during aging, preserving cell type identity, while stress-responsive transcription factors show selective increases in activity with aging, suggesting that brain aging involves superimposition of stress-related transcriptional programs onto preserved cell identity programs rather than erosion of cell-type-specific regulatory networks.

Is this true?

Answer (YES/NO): NO